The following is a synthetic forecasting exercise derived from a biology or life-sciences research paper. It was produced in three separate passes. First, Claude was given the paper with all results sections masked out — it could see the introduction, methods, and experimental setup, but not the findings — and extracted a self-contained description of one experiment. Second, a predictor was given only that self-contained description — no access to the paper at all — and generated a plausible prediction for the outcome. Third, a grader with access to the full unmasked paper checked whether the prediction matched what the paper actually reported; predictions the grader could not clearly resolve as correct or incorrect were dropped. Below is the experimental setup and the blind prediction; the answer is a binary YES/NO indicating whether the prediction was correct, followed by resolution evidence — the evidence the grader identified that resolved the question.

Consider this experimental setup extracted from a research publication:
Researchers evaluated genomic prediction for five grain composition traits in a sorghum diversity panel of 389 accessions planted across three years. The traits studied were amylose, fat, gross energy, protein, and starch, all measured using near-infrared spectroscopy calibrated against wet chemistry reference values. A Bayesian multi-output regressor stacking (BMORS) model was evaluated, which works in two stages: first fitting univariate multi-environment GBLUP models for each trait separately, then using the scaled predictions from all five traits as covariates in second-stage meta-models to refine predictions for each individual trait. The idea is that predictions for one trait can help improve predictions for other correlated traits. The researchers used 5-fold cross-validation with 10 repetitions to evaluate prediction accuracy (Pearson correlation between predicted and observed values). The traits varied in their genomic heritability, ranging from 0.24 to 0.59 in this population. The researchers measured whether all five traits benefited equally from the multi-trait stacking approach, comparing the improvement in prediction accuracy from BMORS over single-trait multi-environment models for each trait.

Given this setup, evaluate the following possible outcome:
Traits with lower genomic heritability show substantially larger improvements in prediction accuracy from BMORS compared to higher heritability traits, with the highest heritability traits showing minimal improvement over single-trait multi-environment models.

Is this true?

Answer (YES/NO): NO